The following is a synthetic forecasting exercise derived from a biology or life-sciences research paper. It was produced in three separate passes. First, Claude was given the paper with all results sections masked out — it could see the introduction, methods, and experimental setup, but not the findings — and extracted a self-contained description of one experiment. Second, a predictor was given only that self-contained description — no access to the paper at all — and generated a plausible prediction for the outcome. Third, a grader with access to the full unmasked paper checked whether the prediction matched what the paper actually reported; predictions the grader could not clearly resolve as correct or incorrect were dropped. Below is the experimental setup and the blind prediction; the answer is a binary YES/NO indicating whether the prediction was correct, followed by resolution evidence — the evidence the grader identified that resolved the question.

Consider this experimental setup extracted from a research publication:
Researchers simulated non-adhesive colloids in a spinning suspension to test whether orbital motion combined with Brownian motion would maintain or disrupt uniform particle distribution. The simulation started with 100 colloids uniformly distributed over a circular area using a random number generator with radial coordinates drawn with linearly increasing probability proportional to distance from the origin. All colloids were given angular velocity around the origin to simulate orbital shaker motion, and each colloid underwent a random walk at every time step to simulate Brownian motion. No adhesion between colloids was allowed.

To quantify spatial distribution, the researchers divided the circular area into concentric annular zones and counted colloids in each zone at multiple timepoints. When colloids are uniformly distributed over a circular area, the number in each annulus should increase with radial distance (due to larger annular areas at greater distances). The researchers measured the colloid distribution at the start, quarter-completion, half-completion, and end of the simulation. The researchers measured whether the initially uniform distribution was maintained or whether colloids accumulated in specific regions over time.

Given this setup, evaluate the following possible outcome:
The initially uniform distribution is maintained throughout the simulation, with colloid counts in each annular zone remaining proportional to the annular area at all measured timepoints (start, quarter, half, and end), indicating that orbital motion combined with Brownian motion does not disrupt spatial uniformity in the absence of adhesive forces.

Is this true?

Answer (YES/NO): YES